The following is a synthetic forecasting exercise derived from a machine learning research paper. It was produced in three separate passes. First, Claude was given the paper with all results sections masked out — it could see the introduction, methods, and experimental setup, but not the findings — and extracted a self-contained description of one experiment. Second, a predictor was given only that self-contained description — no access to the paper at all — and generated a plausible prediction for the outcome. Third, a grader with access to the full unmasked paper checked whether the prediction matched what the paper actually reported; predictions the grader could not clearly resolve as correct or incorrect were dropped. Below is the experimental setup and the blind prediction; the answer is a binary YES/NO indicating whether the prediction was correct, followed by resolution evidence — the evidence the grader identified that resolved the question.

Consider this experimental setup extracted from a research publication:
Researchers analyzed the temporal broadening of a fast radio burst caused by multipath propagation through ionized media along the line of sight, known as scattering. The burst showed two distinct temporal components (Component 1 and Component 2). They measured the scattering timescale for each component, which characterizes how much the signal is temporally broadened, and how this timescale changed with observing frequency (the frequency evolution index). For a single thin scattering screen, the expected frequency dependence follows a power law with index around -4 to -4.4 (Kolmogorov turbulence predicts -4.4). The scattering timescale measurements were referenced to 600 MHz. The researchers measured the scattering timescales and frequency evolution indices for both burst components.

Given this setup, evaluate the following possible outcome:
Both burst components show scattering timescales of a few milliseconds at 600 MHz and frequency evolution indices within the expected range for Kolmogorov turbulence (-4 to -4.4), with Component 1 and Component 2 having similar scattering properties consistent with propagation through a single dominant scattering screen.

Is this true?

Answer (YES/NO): NO